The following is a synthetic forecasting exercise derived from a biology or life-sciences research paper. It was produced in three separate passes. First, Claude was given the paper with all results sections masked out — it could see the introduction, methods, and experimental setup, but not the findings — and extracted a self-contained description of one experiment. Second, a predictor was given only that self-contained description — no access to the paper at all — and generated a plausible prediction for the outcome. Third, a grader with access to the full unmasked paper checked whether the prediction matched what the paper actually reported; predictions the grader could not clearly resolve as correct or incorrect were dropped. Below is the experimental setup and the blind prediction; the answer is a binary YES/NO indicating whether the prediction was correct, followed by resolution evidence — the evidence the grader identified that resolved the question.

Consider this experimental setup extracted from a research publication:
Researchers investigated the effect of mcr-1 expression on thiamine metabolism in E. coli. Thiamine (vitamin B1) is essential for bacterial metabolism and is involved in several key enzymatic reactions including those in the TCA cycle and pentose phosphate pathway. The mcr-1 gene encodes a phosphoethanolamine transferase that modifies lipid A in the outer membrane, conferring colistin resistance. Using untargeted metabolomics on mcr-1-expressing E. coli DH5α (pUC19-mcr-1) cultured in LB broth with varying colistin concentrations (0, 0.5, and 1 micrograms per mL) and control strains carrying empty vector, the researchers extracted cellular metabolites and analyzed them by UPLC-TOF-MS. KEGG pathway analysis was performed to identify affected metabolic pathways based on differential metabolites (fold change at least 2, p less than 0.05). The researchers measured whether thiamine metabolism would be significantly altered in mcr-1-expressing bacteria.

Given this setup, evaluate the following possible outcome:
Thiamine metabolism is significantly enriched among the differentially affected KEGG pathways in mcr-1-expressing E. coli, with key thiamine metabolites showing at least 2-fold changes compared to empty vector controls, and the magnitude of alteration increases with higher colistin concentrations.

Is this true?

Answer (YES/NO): NO